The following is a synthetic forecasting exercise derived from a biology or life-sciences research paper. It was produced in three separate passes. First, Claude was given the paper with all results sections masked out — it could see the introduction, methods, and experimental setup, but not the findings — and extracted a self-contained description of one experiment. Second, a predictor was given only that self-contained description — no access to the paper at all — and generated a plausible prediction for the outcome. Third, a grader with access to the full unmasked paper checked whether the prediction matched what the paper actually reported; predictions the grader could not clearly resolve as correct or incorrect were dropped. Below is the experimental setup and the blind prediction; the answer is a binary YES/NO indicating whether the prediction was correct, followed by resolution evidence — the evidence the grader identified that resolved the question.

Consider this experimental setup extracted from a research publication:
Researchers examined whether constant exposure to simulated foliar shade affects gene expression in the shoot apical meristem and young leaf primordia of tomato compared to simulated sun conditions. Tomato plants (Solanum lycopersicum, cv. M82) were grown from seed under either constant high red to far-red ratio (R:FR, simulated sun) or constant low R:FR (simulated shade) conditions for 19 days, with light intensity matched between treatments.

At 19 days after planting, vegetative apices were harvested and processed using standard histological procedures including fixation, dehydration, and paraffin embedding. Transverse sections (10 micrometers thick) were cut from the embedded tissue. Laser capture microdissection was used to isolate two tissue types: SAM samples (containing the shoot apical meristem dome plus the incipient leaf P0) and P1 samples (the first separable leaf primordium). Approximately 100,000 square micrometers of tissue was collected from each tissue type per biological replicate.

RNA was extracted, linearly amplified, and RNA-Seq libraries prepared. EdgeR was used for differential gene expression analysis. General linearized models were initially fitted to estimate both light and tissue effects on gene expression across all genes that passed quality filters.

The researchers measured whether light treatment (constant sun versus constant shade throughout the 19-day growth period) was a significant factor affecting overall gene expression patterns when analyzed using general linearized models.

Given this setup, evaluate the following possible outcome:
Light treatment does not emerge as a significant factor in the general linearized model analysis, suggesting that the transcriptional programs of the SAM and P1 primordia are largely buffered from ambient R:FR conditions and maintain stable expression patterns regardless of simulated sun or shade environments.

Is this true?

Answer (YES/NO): YES